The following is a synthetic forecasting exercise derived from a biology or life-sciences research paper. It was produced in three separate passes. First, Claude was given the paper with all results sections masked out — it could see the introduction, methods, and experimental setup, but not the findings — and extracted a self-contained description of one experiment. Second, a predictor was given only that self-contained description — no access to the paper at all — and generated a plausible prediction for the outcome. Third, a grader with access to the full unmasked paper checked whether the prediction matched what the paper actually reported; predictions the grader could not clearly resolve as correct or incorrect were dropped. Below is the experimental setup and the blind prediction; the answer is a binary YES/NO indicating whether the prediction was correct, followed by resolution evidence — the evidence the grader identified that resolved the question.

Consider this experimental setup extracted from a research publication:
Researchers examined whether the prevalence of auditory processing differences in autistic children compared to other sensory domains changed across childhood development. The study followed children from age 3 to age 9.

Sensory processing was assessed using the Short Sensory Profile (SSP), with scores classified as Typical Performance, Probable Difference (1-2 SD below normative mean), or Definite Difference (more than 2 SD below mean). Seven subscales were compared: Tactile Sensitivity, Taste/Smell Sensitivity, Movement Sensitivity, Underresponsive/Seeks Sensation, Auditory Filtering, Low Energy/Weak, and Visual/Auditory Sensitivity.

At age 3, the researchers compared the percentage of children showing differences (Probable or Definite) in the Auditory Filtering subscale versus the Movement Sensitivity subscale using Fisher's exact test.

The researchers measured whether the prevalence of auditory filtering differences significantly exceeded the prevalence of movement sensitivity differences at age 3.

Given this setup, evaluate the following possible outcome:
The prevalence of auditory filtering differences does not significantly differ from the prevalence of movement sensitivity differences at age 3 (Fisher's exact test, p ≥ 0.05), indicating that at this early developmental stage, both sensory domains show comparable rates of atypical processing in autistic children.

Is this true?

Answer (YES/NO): NO